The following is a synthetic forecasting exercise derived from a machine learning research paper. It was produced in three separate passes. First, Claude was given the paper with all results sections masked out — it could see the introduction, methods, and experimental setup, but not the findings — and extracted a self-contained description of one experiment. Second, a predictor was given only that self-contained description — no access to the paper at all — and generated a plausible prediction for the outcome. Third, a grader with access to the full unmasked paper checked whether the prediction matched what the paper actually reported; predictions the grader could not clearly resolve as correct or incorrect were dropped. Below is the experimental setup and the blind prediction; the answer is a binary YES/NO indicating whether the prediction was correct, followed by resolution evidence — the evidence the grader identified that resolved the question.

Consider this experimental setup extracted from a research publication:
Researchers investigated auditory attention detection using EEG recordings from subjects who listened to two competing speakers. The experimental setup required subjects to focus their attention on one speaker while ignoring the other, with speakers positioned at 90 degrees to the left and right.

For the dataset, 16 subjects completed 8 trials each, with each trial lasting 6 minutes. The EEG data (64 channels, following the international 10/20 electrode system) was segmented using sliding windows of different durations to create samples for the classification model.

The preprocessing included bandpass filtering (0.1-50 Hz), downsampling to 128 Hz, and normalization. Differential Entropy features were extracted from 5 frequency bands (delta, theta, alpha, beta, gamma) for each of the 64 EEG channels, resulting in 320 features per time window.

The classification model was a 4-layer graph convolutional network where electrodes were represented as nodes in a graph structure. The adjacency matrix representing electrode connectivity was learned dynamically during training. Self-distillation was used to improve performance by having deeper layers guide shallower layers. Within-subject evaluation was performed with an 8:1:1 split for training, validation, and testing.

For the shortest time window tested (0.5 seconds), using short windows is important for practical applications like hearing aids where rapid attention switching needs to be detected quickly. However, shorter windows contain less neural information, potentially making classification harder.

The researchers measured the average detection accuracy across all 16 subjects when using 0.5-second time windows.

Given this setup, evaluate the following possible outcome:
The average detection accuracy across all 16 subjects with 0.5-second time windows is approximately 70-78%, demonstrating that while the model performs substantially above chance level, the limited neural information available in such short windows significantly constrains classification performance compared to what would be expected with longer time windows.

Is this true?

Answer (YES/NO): NO